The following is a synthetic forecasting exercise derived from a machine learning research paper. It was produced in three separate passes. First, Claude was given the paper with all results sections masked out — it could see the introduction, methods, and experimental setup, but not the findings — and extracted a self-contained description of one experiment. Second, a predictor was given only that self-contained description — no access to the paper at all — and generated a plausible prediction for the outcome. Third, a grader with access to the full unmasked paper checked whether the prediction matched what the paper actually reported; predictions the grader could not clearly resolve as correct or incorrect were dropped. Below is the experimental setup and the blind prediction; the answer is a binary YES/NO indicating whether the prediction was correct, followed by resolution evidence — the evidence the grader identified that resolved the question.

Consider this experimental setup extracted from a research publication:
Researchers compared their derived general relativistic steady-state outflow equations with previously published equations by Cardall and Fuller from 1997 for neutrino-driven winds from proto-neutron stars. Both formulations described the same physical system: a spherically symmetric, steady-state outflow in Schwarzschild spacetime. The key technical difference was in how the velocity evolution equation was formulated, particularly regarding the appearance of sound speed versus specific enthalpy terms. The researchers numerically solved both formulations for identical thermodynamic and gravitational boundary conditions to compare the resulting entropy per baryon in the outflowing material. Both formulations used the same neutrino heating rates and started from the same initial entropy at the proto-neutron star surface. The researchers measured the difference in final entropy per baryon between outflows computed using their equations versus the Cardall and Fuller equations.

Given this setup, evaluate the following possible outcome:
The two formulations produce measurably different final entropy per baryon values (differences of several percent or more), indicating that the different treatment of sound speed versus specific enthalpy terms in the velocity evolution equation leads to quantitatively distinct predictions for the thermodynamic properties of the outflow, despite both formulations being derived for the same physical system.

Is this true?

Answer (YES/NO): YES